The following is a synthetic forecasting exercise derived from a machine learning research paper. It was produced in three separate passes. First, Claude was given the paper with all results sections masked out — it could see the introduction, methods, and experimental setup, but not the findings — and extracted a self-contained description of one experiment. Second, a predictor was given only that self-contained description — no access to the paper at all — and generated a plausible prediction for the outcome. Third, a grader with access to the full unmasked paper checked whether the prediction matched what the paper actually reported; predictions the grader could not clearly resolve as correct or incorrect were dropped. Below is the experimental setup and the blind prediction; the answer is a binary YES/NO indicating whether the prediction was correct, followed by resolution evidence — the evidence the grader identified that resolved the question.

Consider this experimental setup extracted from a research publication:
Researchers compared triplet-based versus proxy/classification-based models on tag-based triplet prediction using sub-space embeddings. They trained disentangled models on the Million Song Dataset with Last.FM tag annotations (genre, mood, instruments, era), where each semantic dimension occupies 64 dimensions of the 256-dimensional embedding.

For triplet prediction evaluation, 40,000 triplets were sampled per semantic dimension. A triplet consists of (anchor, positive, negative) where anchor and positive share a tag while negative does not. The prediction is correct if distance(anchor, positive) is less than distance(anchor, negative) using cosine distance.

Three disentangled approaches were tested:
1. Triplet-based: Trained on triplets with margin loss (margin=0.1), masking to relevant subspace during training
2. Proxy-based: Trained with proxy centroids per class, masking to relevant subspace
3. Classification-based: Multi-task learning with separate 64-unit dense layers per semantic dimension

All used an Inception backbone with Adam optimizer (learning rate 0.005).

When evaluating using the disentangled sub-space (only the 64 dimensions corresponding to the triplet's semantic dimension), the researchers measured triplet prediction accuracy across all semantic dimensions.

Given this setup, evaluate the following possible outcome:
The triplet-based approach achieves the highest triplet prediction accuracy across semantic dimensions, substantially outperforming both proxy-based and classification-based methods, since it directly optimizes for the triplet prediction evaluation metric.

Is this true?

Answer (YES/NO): YES